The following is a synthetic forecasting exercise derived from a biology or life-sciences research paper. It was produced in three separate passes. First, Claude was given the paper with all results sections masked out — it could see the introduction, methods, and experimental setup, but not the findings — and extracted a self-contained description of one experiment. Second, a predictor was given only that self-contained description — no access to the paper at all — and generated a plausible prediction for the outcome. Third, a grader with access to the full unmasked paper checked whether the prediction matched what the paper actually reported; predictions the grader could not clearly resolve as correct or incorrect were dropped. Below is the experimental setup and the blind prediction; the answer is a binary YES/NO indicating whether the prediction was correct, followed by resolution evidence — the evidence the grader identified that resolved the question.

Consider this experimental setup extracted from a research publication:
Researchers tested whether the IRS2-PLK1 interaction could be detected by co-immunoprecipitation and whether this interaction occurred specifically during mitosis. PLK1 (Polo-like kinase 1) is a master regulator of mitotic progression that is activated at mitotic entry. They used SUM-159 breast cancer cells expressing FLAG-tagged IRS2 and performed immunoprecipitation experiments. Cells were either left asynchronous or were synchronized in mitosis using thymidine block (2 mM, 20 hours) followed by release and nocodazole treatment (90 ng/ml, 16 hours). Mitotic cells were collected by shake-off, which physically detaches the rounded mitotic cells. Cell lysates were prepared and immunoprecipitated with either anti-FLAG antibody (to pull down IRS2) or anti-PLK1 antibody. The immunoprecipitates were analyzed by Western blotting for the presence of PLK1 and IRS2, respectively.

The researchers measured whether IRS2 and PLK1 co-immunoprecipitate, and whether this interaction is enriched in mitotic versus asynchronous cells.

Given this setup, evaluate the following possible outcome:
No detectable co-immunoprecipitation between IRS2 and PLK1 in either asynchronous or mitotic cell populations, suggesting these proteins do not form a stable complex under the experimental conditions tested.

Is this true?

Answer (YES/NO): NO